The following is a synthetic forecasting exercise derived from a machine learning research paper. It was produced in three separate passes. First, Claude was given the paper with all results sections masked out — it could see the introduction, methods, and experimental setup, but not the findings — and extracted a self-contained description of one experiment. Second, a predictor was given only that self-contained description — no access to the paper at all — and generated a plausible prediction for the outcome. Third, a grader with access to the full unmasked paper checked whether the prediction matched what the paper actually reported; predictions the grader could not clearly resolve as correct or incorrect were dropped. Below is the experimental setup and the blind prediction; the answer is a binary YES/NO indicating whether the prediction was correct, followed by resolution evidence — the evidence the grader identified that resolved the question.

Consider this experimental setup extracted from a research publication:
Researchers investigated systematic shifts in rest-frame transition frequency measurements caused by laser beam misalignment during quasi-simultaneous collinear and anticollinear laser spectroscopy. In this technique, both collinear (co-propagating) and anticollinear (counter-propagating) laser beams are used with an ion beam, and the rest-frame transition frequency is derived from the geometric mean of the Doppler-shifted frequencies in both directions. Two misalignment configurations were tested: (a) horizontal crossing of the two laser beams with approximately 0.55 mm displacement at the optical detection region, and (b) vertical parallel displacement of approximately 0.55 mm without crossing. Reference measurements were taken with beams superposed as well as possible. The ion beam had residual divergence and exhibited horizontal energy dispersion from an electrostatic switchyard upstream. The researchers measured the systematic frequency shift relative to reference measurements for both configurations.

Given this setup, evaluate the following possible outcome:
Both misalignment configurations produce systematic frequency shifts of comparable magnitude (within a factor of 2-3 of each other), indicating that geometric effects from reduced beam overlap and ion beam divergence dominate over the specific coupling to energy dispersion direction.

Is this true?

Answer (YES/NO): NO